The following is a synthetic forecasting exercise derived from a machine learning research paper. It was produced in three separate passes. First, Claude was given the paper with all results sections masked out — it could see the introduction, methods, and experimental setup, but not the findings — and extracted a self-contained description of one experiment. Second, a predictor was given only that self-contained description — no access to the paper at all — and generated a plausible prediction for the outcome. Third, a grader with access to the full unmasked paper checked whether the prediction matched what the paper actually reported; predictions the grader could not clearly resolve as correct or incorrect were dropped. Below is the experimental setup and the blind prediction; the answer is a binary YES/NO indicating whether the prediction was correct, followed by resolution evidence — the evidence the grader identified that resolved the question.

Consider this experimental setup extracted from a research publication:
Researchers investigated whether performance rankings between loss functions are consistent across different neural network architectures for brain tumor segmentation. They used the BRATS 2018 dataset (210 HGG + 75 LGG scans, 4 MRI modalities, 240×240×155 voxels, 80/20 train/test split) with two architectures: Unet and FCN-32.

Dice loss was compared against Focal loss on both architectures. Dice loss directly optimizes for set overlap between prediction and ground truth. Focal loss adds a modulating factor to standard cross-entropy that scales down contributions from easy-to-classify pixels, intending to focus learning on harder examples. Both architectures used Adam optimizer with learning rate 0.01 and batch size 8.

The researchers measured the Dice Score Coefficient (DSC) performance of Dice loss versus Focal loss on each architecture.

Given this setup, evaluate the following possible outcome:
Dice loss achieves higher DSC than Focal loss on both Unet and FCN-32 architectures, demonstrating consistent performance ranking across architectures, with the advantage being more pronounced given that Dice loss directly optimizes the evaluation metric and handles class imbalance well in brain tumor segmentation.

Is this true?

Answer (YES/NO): YES